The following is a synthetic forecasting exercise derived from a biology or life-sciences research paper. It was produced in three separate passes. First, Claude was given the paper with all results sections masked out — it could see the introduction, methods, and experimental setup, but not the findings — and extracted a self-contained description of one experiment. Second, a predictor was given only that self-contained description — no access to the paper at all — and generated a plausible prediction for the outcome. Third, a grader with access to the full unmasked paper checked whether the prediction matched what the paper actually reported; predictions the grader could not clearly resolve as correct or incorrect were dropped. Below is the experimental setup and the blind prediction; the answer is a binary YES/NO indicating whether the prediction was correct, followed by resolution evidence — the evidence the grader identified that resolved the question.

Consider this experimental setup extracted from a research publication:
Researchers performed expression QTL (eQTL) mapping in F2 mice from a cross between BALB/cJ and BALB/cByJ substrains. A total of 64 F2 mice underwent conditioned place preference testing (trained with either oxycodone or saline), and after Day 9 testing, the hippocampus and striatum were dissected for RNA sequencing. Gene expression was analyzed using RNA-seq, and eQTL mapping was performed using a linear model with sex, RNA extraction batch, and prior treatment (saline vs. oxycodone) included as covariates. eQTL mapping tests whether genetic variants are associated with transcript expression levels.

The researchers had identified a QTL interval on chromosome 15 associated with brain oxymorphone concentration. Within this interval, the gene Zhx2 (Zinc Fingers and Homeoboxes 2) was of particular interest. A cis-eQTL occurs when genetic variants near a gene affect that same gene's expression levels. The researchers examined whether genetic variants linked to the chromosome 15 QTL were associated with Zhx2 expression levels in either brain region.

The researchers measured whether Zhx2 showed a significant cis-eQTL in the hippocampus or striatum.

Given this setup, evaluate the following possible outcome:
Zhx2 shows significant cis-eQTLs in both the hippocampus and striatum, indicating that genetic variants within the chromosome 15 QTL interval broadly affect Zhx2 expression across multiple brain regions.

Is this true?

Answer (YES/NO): YES